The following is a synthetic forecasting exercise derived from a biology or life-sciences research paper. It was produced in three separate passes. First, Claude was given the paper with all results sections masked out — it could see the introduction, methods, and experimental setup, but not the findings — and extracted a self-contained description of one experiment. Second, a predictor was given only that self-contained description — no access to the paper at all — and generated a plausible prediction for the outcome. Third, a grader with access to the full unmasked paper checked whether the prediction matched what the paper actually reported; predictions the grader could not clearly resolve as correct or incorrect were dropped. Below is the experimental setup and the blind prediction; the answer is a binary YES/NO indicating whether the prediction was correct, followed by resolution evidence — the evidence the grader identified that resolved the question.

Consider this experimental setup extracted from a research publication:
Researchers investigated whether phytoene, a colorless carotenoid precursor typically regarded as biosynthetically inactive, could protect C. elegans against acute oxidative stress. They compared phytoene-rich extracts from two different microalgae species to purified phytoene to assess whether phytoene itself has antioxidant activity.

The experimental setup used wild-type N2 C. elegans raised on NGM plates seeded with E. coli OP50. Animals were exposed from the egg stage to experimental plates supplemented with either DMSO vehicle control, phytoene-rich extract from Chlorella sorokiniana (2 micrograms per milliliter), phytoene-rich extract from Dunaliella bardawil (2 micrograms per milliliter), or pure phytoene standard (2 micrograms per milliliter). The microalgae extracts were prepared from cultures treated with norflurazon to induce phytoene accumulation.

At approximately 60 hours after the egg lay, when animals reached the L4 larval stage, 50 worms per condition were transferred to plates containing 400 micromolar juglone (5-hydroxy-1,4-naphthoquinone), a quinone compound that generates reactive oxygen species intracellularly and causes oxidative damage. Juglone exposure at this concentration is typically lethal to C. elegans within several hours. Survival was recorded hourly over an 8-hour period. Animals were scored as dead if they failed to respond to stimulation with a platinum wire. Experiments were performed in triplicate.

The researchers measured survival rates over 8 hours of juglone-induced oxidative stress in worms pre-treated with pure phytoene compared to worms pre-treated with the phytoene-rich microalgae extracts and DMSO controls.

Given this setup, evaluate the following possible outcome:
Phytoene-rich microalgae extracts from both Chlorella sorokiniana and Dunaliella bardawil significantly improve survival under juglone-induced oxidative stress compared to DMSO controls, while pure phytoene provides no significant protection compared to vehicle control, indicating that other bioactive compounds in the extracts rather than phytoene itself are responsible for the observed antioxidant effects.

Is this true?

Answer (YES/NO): NO